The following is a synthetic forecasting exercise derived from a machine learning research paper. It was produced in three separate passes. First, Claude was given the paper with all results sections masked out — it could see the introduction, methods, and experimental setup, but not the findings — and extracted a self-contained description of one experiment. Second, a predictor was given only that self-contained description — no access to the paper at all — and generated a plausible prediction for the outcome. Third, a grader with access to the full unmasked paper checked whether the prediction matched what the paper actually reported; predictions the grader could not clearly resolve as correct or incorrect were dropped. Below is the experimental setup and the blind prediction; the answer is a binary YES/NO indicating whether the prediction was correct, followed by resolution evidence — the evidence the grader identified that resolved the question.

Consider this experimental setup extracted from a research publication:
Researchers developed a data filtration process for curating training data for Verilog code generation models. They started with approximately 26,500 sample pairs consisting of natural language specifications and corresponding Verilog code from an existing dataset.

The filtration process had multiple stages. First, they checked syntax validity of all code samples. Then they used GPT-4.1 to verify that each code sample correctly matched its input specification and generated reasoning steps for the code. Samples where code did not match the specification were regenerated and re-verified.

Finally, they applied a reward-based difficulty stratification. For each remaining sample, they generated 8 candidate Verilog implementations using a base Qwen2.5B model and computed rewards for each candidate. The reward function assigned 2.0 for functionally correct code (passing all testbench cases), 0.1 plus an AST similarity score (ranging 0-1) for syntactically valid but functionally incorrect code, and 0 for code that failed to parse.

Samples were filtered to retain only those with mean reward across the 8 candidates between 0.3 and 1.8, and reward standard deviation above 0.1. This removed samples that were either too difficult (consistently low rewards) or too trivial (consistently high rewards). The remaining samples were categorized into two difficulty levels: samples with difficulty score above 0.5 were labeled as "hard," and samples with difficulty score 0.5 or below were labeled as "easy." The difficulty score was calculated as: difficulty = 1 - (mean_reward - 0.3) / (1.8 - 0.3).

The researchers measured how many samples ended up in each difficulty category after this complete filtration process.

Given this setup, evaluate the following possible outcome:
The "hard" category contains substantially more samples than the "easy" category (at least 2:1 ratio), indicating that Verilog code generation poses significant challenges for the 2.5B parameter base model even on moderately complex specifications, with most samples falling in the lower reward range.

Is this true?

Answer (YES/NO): NO